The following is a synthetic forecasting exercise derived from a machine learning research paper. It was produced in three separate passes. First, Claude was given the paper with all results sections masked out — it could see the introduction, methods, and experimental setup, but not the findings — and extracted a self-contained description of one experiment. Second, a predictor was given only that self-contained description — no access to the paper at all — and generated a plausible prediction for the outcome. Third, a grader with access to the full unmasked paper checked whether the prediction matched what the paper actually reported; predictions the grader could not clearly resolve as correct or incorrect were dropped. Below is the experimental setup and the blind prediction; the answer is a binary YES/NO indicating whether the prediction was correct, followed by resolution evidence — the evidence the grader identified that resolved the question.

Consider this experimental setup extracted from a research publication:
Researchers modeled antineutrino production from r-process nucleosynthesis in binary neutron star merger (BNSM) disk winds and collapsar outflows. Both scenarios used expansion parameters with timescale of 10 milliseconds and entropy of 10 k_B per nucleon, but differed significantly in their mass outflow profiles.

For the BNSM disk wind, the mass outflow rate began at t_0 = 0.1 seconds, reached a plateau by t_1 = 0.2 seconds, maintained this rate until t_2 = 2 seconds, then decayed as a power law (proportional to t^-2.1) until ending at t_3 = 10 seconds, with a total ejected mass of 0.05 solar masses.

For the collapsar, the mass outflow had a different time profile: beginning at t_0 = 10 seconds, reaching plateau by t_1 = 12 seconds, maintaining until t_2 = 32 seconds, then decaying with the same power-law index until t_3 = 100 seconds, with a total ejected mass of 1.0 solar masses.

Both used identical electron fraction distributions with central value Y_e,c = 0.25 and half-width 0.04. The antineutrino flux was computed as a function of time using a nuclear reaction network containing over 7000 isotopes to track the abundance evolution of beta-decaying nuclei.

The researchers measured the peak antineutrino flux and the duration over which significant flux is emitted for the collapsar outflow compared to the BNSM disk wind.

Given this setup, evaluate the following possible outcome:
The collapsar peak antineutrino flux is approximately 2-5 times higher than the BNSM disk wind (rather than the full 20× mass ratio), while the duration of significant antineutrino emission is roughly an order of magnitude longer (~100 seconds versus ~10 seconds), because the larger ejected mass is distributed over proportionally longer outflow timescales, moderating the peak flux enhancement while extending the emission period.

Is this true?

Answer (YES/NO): NO